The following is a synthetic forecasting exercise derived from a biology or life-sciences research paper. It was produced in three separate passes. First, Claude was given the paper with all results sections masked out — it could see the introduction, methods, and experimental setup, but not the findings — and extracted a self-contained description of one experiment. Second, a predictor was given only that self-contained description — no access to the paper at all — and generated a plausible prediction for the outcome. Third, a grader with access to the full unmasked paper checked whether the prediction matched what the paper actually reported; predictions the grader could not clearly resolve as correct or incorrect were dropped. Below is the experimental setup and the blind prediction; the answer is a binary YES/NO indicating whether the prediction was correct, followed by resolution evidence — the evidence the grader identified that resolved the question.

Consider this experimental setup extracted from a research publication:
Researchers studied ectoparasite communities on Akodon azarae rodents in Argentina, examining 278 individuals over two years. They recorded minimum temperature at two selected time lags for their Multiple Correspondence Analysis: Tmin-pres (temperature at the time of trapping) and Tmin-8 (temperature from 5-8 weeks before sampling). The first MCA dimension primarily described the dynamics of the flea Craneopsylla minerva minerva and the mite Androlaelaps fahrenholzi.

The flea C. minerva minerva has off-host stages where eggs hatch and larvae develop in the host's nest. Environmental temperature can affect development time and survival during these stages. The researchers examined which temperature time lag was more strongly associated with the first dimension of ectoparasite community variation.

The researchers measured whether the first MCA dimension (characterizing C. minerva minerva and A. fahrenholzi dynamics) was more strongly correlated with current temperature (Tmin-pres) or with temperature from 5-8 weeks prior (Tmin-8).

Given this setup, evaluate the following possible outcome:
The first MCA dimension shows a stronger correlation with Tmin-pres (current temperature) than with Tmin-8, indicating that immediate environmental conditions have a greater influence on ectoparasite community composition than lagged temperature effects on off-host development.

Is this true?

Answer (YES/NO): NO